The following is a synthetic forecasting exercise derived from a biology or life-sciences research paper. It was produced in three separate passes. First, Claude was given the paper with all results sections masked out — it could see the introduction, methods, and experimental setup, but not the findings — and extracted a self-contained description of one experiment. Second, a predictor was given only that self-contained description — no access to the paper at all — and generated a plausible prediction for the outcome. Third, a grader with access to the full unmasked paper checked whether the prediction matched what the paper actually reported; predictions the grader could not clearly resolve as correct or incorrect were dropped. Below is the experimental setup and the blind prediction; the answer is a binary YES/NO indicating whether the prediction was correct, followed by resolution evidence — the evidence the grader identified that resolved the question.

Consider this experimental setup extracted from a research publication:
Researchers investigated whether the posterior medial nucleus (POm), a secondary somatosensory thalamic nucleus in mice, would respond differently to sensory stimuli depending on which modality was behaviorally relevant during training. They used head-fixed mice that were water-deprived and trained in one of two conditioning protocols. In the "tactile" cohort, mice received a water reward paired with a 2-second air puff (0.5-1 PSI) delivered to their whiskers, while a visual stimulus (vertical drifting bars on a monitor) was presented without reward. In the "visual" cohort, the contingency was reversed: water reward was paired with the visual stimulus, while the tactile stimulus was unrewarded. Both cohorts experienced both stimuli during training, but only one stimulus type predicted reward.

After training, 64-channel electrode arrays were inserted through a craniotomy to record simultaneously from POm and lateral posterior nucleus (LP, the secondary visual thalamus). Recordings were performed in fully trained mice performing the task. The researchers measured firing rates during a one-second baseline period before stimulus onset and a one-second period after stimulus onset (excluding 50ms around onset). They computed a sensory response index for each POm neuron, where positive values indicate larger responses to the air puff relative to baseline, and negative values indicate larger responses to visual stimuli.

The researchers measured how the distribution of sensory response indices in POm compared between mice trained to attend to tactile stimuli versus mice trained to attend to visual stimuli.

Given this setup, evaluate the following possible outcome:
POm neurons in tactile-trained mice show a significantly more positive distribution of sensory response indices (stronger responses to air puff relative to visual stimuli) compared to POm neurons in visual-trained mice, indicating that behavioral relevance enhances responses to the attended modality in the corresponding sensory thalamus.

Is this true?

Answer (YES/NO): YES